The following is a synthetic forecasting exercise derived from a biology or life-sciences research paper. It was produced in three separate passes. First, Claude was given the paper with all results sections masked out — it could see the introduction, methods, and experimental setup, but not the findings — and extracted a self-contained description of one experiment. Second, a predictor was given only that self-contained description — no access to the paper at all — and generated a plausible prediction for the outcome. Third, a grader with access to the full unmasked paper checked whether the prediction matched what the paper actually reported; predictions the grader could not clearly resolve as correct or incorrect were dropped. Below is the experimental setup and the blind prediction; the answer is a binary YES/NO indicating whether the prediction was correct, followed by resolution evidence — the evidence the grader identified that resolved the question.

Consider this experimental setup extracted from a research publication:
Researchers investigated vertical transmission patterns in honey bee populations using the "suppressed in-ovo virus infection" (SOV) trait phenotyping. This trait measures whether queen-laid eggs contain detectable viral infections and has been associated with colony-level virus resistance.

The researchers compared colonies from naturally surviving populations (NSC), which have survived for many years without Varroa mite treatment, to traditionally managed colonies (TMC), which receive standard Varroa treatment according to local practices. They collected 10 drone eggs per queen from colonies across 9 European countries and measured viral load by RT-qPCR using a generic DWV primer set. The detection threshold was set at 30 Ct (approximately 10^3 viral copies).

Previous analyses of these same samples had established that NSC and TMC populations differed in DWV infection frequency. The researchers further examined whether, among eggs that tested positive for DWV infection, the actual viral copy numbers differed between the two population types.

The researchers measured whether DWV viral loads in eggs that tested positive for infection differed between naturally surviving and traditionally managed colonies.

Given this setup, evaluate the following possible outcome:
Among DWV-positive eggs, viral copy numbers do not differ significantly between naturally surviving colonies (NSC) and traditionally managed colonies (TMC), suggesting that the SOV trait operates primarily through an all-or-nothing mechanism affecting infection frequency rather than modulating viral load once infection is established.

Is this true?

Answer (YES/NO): YES